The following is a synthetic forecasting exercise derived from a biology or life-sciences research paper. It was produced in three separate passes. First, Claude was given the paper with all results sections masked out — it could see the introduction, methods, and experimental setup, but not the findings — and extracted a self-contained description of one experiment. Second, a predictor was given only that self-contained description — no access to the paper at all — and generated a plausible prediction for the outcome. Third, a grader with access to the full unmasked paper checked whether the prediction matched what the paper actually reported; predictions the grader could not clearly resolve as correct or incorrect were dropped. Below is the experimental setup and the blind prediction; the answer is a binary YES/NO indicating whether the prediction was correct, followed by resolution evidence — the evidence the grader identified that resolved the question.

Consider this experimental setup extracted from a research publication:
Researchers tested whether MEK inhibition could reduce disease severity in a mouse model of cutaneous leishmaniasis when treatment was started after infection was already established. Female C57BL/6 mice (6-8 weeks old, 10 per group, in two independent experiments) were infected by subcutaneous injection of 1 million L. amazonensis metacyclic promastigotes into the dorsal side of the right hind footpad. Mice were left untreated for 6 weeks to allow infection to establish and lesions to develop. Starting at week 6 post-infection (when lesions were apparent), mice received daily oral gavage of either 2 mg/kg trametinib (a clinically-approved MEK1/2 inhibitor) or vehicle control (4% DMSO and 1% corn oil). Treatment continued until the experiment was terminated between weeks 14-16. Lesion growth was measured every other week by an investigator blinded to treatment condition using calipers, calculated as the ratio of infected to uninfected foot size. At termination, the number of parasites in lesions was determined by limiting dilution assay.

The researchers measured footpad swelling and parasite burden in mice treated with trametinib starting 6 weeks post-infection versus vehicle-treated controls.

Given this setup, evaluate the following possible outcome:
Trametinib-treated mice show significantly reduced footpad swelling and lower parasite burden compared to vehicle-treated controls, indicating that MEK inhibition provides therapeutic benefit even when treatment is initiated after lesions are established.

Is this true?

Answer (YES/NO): YES